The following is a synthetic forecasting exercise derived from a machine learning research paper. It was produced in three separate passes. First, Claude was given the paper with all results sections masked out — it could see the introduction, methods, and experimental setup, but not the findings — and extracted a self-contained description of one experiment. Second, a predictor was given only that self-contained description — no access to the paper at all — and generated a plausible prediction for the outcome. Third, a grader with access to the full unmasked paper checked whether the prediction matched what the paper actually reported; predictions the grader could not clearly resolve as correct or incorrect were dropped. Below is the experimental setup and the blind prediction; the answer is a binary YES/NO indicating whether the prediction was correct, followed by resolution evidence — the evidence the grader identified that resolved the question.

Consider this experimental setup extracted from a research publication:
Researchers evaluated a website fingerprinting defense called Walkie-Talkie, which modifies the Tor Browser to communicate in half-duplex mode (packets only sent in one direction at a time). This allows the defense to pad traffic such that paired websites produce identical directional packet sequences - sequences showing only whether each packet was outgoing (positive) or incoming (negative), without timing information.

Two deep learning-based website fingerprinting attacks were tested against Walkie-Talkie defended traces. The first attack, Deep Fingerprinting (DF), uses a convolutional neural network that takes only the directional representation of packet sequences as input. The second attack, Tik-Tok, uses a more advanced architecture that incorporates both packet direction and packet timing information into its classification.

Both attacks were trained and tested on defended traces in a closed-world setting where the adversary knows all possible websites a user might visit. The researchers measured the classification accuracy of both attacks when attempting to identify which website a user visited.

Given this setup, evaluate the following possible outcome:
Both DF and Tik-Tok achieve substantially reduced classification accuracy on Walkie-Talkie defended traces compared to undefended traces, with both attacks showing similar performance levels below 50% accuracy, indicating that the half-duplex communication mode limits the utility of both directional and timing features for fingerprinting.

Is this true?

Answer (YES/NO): NO